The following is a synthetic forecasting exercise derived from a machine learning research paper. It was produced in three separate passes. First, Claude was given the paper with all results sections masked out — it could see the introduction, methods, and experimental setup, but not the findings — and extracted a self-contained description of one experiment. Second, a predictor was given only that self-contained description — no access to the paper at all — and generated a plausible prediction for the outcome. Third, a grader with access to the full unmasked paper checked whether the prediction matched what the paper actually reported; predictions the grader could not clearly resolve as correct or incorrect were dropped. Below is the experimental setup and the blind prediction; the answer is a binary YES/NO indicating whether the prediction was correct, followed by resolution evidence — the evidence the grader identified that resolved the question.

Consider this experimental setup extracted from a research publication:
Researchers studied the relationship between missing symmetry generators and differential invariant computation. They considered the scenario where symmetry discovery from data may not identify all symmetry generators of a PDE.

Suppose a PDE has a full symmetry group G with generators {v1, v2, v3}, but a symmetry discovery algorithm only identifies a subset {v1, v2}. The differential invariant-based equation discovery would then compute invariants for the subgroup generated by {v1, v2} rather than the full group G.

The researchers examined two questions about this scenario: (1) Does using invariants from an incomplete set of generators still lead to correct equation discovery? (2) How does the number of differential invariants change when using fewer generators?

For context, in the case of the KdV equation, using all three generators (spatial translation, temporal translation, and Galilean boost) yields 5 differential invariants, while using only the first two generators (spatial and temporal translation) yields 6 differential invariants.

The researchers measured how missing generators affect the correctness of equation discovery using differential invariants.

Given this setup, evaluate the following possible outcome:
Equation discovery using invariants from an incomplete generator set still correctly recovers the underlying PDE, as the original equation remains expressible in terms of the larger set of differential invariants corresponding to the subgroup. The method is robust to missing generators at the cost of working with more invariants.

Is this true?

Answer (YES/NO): YES